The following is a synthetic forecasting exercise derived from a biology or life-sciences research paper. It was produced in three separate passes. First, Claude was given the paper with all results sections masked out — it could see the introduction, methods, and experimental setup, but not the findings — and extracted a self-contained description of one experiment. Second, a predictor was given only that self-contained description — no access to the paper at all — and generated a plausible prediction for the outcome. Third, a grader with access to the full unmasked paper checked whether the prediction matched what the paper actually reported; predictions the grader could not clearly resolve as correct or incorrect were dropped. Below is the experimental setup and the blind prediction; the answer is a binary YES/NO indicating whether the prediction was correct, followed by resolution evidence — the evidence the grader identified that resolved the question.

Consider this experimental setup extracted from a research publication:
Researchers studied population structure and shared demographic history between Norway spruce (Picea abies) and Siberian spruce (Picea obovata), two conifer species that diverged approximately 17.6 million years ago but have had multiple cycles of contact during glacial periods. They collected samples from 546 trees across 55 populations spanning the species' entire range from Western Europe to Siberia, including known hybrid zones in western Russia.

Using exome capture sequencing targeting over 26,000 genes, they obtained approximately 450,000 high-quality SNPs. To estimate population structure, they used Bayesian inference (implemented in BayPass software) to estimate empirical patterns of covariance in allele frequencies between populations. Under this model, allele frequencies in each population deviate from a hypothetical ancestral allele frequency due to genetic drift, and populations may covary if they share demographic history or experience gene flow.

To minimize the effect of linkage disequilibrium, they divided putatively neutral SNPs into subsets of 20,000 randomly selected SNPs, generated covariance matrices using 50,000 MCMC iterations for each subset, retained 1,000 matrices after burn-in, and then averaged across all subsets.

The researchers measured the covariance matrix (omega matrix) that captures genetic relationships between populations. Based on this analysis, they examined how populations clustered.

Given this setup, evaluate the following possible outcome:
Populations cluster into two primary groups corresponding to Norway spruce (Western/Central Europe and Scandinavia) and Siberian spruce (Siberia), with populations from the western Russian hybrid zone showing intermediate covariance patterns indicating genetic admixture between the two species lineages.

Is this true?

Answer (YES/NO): NO